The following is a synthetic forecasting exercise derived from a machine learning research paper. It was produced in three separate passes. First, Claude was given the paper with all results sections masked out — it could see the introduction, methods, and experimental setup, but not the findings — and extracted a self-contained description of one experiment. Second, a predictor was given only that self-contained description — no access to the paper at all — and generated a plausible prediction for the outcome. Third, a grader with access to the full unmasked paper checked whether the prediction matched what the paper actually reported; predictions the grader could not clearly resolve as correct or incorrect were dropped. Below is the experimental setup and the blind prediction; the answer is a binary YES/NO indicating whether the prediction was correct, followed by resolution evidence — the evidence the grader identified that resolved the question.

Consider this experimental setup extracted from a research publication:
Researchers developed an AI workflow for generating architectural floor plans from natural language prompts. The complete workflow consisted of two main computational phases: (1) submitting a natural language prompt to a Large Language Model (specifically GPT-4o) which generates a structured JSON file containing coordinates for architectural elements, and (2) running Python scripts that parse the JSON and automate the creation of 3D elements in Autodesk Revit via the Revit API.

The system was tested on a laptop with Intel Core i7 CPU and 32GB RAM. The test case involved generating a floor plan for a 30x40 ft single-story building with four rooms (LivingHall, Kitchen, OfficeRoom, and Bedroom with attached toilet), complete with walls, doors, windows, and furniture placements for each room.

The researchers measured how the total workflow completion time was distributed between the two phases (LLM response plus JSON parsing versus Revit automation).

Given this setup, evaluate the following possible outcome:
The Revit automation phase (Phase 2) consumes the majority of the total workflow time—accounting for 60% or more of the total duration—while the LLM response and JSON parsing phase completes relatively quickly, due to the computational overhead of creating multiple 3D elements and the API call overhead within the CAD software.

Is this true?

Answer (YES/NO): YES